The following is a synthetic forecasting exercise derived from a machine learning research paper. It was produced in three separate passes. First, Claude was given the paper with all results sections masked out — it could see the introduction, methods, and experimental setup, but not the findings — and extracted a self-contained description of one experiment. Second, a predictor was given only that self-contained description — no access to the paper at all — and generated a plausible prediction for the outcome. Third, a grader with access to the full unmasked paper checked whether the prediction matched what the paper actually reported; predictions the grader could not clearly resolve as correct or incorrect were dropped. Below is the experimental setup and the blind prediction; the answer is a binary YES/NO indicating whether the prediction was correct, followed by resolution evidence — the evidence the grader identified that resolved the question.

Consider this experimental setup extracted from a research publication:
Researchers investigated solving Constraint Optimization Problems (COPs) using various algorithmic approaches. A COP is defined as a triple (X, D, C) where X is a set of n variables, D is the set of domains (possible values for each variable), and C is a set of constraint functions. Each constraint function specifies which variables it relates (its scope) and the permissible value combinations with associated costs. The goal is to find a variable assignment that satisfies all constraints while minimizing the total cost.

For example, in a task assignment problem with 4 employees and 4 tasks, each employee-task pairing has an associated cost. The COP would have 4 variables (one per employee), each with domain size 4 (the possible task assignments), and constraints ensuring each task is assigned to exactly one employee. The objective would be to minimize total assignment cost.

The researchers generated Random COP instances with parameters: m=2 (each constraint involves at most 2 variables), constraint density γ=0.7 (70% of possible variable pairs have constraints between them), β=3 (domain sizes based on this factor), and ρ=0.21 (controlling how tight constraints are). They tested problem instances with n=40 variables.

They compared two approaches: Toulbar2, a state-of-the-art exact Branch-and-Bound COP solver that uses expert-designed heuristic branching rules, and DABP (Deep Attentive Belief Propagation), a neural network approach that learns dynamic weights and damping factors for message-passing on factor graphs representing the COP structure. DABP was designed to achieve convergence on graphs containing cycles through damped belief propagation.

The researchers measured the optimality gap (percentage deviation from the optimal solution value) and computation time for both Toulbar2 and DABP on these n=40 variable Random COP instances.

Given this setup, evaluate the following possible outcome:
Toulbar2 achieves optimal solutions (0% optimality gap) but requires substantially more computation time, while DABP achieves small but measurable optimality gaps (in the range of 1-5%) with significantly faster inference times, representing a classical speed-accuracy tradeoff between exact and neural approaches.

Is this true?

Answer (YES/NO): NO